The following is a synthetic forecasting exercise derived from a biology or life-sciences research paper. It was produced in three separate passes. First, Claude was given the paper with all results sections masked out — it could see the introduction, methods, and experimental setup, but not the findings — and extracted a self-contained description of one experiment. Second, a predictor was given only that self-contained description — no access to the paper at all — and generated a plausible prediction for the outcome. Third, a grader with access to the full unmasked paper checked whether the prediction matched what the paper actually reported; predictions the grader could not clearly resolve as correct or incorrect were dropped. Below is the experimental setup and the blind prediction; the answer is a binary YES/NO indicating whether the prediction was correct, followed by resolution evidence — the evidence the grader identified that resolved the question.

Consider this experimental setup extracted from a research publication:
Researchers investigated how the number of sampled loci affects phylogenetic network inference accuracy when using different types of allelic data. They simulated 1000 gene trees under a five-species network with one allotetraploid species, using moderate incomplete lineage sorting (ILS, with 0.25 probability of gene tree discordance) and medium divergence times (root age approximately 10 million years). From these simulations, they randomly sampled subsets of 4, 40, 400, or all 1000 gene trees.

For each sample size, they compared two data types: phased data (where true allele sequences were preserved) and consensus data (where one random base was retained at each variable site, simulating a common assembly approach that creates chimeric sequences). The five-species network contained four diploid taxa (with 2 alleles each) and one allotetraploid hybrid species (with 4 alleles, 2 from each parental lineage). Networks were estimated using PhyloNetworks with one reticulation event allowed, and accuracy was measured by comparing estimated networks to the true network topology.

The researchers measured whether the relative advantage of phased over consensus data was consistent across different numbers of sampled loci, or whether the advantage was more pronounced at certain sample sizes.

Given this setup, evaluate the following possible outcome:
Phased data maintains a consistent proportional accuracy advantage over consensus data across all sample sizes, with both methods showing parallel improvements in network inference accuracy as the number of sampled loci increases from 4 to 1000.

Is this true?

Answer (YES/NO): NO